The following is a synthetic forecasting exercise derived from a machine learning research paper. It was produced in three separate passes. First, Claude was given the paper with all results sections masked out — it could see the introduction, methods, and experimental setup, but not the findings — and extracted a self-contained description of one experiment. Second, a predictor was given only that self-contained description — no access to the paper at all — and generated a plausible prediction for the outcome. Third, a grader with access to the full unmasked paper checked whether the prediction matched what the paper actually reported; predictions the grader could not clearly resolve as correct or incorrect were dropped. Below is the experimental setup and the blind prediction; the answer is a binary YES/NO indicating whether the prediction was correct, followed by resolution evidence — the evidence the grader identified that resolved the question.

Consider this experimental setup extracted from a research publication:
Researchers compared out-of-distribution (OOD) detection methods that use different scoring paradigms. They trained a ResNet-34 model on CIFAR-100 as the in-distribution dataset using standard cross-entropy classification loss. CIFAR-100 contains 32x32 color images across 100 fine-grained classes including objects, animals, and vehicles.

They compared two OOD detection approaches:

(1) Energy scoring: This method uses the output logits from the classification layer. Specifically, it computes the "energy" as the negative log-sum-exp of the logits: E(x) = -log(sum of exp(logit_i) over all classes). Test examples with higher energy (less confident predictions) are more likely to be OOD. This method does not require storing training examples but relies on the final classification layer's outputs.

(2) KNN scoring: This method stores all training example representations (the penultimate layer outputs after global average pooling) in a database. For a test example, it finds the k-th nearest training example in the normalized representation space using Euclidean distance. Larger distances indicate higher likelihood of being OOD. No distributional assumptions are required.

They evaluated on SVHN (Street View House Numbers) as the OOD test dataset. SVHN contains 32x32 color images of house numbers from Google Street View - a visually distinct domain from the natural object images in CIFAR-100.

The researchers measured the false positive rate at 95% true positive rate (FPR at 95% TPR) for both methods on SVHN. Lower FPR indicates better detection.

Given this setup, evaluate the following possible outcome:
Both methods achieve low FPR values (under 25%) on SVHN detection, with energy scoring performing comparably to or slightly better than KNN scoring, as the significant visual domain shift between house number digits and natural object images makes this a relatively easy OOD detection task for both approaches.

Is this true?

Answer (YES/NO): NO